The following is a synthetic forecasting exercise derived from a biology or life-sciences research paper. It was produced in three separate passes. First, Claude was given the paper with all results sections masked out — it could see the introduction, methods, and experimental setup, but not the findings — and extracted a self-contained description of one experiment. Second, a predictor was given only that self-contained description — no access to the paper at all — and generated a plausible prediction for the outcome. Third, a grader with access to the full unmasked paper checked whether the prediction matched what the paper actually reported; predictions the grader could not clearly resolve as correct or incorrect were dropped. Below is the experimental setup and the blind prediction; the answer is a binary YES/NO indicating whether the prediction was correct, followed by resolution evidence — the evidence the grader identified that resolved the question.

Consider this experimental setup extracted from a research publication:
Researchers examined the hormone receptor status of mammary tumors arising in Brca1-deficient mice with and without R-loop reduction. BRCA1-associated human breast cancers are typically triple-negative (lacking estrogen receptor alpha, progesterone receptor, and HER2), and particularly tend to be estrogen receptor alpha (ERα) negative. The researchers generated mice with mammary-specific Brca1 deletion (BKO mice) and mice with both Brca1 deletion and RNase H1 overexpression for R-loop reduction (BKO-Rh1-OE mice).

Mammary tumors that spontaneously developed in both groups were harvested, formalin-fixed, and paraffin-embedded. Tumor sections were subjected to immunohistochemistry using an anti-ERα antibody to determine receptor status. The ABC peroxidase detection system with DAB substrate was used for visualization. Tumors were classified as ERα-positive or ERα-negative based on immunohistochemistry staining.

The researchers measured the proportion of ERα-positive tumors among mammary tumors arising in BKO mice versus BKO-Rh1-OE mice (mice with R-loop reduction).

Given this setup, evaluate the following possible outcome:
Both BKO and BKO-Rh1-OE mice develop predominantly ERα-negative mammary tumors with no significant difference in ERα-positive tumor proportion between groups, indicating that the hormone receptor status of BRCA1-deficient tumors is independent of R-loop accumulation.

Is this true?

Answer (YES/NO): NO